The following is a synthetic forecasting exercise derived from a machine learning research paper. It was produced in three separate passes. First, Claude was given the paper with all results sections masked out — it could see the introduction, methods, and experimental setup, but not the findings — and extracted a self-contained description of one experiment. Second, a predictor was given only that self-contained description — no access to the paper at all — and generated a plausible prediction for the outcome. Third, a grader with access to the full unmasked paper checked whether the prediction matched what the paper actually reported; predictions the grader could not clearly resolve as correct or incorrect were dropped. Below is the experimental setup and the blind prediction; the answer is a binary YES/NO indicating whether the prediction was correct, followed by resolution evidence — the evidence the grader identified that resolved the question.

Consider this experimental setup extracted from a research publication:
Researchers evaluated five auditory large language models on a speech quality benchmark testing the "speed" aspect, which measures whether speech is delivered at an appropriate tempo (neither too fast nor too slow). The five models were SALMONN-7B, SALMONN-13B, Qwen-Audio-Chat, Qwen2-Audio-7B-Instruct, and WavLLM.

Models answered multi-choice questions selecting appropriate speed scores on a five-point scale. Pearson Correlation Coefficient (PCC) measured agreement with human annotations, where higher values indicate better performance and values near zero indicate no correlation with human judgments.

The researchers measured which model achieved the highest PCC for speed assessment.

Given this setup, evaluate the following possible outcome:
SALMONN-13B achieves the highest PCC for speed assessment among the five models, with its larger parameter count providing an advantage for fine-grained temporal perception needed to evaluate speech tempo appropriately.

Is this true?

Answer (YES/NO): NO